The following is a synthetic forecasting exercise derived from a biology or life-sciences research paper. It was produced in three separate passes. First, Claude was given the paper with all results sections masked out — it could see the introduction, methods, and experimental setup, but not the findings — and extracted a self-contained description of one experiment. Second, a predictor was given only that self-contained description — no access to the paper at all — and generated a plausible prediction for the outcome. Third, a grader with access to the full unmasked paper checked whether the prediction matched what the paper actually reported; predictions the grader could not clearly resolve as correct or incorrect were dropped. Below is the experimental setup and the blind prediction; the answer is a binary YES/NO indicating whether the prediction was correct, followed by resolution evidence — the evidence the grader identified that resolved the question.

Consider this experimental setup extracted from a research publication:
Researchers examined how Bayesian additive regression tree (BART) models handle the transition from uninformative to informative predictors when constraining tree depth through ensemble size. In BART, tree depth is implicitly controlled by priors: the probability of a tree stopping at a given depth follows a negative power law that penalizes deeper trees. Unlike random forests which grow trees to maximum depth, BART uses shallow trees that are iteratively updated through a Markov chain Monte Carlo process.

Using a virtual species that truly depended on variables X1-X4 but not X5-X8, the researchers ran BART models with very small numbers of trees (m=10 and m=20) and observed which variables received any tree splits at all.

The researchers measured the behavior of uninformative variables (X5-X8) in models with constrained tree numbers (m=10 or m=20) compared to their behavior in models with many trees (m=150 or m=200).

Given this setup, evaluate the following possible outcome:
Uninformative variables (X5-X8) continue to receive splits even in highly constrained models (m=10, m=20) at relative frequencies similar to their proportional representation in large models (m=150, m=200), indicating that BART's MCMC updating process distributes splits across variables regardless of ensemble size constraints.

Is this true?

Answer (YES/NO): NO